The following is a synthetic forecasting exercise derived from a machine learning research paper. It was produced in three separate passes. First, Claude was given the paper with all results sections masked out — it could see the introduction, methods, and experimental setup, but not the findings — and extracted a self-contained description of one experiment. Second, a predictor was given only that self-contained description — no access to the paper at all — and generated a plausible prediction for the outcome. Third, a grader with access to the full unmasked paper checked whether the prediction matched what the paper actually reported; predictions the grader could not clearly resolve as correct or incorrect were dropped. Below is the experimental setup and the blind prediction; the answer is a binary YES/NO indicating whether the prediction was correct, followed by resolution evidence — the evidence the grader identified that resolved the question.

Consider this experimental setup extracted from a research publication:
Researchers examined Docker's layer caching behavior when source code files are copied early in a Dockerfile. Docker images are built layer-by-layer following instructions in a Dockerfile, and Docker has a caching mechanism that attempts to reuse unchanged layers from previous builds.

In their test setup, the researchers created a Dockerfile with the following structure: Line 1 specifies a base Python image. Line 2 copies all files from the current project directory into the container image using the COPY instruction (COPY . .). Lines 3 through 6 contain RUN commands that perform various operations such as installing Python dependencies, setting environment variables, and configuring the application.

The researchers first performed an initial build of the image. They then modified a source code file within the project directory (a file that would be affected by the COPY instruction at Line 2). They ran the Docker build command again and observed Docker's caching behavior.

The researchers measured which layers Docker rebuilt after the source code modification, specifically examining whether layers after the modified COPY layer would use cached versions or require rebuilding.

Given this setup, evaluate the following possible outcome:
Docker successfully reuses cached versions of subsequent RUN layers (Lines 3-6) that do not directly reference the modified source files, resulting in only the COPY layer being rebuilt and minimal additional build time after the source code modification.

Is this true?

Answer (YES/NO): NO